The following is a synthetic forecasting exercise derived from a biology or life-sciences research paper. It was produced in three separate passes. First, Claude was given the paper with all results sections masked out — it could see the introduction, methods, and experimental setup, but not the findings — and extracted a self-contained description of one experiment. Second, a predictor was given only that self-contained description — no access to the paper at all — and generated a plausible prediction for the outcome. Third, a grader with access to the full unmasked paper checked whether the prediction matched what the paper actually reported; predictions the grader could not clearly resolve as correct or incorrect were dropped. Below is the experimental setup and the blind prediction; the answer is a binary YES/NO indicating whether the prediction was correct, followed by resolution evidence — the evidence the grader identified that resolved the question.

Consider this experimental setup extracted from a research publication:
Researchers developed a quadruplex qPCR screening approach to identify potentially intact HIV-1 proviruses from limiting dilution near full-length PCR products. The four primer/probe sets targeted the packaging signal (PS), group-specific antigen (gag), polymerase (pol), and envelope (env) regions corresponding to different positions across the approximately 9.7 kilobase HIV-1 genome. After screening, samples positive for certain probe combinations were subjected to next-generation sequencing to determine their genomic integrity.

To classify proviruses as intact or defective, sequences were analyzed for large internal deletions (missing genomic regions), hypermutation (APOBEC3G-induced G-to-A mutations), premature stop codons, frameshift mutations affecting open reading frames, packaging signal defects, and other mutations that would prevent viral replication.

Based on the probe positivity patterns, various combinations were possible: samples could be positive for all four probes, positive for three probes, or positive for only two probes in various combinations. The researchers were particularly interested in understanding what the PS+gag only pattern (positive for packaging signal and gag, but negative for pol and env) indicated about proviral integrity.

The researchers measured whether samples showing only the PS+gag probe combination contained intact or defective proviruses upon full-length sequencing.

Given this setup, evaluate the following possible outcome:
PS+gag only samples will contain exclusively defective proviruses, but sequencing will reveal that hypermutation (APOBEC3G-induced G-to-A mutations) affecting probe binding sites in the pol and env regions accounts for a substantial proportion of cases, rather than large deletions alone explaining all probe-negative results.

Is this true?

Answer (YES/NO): NO